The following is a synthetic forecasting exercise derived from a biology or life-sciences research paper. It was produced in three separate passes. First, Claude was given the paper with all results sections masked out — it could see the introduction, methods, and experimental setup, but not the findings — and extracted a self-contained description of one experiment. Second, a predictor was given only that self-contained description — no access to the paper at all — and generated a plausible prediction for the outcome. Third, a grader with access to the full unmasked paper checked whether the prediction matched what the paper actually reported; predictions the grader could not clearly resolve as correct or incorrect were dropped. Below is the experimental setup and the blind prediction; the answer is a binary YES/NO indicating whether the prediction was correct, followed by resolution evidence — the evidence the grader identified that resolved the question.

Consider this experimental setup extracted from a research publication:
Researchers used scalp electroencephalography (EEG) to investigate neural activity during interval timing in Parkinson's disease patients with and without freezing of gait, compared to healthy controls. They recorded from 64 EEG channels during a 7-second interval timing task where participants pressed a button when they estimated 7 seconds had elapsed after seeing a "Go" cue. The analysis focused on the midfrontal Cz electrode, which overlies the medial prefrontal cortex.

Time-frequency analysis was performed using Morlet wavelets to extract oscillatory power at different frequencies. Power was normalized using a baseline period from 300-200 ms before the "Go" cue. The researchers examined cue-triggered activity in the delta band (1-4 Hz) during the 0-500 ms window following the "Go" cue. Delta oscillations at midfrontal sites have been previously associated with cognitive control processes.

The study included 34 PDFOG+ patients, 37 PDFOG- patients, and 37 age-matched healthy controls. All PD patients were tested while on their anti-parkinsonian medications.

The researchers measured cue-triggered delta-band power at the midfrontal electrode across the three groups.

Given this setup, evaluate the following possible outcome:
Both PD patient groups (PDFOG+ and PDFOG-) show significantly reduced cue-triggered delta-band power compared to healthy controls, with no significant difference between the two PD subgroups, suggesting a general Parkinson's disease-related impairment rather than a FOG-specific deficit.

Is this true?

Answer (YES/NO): NO